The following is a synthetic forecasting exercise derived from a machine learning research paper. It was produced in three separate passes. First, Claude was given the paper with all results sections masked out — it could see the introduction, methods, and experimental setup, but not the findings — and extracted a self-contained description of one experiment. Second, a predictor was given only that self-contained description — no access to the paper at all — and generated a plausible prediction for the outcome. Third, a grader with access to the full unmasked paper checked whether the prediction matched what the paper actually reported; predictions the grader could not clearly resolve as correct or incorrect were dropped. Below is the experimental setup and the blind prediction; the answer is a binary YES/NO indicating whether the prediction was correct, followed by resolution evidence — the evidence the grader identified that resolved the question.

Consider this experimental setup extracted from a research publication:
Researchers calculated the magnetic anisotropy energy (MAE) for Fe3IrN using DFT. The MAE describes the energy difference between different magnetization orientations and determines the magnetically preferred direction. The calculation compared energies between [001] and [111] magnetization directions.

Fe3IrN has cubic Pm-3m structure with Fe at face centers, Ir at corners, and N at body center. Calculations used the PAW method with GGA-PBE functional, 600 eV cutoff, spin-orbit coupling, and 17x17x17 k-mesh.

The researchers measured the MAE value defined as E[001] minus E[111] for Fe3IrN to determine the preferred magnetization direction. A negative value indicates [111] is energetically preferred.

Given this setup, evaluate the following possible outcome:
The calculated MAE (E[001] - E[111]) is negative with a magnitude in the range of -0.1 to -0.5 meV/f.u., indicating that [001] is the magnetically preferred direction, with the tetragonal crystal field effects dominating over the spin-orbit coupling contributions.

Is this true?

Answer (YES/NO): NO